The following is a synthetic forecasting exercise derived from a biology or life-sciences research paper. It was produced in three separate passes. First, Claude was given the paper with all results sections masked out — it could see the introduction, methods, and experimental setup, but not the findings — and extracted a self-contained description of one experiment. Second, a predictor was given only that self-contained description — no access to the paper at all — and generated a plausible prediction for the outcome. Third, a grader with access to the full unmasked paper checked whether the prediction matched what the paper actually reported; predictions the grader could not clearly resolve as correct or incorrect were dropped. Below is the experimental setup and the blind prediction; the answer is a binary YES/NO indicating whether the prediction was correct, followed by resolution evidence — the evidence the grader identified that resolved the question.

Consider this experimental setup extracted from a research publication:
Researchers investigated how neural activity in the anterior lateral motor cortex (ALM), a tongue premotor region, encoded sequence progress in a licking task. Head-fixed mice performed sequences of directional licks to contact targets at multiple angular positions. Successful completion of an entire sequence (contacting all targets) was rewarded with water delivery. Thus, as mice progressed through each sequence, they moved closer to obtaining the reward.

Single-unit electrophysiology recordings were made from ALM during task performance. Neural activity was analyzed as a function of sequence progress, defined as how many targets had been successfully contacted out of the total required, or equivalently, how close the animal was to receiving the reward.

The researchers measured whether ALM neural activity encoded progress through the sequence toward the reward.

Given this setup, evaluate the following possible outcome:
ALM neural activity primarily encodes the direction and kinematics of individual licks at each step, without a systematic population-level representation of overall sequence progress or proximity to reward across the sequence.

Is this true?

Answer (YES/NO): NO